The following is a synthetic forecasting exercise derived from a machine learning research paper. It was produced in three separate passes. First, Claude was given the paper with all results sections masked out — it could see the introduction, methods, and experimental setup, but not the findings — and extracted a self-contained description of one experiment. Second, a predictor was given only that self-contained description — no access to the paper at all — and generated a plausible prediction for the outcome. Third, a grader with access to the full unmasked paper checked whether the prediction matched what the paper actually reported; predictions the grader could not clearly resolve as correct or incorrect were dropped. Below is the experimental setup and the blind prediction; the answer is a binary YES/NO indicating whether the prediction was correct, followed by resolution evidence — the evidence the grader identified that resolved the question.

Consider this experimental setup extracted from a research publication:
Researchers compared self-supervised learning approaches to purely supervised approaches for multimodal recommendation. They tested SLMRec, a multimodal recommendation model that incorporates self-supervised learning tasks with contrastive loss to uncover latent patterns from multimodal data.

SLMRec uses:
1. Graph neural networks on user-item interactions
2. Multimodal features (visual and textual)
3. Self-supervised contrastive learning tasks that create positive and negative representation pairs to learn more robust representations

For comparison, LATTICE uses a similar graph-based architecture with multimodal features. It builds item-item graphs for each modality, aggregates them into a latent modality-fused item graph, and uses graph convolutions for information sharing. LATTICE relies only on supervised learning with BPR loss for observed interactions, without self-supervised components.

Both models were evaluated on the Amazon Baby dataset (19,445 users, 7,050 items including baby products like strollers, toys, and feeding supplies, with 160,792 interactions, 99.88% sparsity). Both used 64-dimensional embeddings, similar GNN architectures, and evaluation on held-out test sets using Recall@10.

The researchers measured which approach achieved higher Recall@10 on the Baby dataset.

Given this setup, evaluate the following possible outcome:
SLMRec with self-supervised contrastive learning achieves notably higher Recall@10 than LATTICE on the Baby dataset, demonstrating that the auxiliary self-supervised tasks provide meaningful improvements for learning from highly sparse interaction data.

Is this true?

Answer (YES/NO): NO